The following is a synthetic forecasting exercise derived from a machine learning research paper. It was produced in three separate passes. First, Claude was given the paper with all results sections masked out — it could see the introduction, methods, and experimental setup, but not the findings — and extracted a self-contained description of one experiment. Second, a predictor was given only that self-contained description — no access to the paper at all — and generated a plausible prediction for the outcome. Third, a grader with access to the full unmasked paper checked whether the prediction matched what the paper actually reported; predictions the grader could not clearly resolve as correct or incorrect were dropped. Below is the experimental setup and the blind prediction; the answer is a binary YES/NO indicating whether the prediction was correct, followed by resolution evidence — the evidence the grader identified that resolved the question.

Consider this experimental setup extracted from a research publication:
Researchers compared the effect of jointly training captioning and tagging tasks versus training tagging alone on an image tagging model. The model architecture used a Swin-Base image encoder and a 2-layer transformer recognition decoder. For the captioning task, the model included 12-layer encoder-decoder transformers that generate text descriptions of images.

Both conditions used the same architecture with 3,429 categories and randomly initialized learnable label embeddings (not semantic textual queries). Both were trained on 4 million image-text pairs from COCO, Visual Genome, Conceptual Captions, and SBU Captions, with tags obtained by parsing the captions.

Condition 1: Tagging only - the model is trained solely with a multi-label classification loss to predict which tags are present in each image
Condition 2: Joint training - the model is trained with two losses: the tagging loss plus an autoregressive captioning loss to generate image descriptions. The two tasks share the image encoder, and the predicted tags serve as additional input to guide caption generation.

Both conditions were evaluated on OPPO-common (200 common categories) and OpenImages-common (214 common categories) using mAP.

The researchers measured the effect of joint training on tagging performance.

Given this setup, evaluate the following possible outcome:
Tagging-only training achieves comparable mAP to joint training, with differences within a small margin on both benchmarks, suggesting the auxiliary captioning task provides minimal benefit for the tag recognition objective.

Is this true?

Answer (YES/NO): NO